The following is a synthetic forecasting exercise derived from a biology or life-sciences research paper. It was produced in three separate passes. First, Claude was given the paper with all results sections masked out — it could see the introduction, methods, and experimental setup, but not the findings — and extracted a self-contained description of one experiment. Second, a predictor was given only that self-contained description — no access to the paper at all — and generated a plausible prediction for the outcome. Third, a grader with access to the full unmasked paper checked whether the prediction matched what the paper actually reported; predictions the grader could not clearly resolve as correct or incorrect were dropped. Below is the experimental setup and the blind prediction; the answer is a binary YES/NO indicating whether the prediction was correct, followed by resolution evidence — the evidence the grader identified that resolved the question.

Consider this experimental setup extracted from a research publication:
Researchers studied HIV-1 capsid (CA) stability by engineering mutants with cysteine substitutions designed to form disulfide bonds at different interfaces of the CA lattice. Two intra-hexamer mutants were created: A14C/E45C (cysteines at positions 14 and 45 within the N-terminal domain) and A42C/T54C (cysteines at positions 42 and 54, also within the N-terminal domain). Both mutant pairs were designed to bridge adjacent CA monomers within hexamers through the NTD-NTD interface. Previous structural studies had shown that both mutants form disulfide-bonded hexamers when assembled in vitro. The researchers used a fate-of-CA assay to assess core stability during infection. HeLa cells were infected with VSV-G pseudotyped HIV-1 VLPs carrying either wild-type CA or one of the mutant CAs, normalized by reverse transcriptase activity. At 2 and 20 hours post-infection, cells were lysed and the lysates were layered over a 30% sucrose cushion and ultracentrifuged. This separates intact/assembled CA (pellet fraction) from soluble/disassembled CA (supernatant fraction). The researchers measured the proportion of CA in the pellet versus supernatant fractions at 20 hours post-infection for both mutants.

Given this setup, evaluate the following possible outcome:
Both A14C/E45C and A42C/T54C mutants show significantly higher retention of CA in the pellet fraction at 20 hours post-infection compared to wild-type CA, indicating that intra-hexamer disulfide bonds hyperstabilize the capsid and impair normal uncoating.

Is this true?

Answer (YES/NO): NO